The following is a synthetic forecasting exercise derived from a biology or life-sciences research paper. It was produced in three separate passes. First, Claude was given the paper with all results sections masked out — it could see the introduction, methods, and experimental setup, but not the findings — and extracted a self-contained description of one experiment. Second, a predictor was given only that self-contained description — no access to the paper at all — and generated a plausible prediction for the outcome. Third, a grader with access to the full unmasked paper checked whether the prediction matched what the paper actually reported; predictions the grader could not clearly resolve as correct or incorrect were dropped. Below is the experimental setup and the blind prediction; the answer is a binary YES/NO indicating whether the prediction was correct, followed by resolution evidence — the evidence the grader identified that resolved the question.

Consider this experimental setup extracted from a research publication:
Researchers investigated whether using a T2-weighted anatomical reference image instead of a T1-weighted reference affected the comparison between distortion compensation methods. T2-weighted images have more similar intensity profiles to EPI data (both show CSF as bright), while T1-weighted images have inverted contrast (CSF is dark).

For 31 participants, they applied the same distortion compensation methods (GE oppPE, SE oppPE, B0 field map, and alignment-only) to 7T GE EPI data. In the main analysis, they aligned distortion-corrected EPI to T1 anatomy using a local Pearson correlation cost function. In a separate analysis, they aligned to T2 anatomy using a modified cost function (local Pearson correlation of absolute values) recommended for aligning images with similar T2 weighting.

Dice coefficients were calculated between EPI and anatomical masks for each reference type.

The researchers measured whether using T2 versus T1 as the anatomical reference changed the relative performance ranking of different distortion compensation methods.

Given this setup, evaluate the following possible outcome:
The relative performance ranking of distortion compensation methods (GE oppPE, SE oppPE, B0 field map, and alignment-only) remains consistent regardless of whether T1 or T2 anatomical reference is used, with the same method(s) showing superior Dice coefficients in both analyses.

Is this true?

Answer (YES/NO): YES